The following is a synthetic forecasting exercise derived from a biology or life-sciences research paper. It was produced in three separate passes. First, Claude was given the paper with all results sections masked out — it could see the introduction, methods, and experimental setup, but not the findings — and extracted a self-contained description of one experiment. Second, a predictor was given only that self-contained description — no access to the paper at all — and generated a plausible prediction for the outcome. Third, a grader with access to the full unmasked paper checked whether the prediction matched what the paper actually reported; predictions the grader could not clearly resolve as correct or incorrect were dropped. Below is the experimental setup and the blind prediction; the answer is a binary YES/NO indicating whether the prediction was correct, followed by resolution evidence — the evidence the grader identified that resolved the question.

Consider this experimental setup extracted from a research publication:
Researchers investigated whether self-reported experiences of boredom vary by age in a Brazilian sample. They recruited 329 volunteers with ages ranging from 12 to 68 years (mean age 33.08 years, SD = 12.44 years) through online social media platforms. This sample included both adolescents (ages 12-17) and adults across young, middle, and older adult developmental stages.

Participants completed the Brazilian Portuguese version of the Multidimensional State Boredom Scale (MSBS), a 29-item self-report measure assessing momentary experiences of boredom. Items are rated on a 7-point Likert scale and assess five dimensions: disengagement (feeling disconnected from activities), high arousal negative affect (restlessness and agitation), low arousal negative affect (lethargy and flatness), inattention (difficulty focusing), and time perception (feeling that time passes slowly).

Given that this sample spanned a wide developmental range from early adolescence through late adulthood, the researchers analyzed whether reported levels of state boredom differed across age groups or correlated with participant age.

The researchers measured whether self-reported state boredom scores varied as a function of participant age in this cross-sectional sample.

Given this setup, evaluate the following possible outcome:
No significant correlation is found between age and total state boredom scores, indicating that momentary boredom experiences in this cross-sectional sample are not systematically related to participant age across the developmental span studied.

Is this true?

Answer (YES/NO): YES